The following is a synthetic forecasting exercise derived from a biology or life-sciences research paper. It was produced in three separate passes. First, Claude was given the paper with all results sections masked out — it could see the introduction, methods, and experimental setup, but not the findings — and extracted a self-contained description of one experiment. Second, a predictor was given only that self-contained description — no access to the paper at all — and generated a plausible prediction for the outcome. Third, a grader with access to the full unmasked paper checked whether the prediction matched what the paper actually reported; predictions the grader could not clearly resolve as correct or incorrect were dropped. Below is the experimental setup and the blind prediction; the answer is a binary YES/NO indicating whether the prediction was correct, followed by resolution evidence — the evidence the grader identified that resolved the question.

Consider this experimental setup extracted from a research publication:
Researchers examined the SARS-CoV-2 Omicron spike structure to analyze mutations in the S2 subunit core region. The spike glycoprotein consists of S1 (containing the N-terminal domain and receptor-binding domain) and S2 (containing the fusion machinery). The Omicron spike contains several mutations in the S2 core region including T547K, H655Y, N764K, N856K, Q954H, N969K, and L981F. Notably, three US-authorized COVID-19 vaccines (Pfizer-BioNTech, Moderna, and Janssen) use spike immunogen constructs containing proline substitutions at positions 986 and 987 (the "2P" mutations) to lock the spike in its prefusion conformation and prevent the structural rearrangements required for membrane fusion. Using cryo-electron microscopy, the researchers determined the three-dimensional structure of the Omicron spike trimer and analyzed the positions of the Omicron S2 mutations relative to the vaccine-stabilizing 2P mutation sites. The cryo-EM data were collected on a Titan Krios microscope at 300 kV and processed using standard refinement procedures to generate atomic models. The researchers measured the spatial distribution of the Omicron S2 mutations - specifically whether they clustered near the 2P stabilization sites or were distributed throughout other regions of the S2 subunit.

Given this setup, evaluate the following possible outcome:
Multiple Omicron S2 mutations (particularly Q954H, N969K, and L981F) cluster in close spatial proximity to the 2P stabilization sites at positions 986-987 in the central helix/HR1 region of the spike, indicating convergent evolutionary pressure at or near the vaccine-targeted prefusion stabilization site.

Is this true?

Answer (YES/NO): YES